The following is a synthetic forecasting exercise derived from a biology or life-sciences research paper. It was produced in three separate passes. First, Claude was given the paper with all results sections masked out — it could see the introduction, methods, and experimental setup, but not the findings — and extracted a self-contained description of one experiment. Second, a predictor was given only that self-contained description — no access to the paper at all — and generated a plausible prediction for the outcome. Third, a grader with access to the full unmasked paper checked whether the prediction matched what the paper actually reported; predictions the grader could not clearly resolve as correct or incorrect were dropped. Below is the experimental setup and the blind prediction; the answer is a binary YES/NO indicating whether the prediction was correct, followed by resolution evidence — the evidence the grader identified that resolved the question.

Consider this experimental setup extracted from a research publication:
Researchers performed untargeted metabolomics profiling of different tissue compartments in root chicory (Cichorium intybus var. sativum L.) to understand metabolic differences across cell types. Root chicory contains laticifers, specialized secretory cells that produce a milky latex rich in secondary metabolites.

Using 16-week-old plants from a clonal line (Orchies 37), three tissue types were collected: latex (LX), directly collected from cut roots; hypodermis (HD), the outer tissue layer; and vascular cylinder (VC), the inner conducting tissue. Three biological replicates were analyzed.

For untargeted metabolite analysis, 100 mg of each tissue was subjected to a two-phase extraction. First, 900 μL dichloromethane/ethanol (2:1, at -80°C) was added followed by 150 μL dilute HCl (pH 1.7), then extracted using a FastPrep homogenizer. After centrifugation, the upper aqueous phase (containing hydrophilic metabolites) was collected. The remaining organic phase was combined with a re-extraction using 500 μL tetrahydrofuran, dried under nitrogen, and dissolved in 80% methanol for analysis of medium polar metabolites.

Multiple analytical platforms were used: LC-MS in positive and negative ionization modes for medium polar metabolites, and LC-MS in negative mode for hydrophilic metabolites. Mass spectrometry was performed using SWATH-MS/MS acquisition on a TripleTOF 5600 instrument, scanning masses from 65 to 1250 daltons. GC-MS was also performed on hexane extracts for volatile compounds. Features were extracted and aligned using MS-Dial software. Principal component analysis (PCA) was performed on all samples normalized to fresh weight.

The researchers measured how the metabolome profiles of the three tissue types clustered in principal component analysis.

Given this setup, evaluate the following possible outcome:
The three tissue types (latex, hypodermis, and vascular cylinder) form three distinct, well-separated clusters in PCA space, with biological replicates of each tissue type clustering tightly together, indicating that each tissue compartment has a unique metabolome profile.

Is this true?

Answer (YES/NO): YES